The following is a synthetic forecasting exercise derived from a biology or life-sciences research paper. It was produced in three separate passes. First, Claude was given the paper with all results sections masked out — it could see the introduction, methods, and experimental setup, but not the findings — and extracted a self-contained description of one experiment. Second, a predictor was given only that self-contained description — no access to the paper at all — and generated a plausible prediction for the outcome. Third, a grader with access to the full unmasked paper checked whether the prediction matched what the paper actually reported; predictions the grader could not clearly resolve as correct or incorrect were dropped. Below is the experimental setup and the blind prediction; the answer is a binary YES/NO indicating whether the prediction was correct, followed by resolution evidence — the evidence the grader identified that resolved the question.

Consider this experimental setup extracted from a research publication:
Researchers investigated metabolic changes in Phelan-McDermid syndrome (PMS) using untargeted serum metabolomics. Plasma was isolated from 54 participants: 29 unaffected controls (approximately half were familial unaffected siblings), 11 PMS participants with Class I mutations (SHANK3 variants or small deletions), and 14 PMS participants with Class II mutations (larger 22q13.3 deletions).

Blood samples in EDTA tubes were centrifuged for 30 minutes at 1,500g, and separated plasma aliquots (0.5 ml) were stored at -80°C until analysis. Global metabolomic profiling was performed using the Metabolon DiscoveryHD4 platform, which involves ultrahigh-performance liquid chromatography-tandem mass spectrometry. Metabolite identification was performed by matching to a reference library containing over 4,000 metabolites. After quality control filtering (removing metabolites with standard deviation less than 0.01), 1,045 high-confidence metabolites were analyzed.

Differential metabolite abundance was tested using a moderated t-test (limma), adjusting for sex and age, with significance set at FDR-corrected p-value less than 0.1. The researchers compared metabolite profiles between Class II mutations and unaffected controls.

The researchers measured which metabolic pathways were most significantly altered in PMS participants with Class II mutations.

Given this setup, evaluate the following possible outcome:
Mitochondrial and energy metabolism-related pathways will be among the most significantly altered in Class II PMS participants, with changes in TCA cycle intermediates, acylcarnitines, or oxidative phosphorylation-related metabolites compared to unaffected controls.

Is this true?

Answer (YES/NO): NO